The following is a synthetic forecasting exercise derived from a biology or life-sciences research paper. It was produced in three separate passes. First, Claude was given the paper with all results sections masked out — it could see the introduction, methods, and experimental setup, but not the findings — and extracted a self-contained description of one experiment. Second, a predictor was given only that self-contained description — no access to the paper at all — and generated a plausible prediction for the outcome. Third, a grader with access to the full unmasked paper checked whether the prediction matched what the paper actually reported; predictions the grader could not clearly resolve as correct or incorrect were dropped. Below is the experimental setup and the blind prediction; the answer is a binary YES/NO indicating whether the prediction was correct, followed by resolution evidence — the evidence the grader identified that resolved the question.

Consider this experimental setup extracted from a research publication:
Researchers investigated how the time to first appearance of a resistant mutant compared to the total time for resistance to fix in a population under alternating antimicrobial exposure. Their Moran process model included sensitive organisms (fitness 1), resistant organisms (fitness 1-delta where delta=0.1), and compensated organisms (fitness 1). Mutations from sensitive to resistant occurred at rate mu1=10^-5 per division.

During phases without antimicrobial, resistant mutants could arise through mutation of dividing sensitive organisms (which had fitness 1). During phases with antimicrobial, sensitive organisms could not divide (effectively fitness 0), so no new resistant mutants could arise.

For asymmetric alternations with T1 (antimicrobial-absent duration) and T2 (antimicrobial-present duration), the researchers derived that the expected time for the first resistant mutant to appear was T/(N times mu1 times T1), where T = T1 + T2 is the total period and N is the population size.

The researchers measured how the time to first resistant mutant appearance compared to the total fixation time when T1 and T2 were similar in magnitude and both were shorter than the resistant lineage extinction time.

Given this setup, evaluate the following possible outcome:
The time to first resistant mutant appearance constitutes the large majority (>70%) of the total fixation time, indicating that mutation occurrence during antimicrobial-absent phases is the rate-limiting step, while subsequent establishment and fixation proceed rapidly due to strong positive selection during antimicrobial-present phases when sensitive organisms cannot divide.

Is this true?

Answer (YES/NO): YES